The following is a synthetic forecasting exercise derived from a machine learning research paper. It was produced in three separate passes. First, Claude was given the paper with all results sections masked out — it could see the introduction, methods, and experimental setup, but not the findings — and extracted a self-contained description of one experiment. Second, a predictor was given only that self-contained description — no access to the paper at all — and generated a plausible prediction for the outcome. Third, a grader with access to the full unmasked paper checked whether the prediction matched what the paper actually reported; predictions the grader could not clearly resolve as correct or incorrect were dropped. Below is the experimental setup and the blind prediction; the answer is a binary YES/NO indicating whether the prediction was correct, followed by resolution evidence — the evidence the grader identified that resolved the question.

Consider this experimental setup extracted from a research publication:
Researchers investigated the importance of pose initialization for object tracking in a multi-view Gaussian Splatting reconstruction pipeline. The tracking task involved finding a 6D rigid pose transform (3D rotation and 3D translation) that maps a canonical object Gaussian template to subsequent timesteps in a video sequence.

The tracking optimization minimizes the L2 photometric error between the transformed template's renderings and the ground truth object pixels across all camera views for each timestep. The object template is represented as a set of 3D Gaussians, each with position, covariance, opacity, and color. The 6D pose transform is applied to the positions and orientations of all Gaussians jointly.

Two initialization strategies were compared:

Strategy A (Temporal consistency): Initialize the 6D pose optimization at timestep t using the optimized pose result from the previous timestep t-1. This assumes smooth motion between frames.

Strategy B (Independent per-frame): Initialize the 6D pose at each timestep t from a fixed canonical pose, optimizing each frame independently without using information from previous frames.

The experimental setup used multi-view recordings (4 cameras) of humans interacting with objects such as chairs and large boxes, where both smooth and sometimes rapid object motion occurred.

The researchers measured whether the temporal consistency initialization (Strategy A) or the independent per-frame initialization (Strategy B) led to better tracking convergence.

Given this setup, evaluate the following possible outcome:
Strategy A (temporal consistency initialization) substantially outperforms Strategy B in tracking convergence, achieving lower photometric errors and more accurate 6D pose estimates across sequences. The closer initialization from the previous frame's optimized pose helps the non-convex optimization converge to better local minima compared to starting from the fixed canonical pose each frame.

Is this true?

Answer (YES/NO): YES